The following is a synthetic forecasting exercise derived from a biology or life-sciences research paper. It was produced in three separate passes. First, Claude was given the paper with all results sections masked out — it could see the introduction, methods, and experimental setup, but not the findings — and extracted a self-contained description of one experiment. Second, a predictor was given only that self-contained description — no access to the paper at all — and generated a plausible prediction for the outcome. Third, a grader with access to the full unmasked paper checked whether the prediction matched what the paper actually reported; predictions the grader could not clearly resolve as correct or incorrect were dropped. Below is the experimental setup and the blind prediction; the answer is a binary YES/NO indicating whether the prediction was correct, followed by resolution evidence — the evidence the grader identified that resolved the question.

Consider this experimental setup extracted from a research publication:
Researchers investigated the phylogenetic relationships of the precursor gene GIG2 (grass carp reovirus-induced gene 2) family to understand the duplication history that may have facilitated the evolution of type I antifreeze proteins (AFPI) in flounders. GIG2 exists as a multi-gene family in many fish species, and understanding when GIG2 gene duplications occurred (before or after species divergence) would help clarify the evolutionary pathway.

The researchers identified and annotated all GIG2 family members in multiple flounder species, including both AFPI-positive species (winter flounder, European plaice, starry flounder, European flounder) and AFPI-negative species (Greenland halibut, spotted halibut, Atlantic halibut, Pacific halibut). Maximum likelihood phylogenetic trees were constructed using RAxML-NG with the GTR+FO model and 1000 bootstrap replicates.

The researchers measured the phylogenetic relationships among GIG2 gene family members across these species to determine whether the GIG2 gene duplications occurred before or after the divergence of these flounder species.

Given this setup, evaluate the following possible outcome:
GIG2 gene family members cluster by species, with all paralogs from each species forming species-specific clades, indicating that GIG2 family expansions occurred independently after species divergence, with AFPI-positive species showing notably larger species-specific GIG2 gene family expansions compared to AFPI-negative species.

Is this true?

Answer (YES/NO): NO